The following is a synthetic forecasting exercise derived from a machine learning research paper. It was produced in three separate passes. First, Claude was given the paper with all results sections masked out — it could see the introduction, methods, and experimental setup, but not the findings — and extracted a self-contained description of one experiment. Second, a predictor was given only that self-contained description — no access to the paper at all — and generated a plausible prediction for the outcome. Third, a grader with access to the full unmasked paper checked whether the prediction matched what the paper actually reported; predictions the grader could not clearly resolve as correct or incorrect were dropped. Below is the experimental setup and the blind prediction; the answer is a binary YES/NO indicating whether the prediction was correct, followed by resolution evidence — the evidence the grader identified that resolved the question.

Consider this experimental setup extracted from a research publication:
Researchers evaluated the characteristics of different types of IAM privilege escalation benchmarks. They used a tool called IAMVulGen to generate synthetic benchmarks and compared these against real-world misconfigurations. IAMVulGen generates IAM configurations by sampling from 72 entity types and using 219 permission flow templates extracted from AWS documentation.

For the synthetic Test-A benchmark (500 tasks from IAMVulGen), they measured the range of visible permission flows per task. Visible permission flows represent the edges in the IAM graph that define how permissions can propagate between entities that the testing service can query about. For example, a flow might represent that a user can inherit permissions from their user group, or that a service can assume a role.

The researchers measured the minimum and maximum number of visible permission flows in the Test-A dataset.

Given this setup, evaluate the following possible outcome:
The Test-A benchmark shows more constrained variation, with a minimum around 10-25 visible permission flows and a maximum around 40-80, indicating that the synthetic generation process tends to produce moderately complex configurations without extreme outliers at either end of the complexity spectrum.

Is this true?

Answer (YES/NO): NO